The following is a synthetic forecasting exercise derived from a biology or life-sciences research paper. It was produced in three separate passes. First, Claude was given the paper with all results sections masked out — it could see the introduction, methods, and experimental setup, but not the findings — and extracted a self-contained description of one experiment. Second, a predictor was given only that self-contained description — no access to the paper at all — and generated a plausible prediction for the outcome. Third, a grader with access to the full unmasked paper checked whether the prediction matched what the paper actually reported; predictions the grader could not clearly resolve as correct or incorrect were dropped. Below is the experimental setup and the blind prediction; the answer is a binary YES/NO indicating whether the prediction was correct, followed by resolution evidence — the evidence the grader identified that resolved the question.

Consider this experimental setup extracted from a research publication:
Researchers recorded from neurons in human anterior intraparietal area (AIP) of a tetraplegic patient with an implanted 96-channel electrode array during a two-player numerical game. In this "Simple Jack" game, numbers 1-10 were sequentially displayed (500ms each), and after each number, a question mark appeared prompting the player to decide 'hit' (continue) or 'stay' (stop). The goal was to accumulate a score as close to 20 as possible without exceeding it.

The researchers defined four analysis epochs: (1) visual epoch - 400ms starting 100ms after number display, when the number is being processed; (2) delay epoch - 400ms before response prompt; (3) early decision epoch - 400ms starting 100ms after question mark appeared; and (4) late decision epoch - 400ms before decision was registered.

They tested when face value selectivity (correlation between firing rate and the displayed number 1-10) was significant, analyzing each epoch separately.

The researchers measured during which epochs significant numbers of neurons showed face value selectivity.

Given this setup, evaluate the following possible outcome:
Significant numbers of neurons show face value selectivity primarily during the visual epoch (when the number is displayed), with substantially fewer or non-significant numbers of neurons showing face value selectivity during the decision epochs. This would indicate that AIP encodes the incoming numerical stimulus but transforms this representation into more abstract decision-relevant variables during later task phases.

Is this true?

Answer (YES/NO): NO